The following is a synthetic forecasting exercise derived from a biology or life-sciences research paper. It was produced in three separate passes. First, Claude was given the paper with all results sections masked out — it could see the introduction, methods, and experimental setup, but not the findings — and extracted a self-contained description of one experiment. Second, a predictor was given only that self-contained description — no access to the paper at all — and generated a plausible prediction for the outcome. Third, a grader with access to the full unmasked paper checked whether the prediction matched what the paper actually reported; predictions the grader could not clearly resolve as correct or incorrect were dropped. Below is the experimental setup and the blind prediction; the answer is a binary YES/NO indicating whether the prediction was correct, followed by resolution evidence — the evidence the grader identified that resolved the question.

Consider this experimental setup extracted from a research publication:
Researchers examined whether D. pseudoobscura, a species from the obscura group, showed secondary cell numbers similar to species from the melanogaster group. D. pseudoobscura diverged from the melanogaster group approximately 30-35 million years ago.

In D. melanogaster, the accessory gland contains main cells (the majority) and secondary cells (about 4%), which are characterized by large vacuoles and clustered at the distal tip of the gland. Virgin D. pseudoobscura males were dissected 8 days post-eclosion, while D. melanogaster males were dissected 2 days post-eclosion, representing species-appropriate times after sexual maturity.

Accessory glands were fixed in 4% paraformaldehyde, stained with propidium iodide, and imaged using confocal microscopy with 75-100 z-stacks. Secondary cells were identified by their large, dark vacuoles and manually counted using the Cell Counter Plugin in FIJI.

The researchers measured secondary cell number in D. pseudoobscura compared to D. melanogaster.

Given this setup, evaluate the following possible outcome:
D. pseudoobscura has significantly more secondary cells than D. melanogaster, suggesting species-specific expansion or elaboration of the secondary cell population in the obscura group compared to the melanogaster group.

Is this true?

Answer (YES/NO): NO